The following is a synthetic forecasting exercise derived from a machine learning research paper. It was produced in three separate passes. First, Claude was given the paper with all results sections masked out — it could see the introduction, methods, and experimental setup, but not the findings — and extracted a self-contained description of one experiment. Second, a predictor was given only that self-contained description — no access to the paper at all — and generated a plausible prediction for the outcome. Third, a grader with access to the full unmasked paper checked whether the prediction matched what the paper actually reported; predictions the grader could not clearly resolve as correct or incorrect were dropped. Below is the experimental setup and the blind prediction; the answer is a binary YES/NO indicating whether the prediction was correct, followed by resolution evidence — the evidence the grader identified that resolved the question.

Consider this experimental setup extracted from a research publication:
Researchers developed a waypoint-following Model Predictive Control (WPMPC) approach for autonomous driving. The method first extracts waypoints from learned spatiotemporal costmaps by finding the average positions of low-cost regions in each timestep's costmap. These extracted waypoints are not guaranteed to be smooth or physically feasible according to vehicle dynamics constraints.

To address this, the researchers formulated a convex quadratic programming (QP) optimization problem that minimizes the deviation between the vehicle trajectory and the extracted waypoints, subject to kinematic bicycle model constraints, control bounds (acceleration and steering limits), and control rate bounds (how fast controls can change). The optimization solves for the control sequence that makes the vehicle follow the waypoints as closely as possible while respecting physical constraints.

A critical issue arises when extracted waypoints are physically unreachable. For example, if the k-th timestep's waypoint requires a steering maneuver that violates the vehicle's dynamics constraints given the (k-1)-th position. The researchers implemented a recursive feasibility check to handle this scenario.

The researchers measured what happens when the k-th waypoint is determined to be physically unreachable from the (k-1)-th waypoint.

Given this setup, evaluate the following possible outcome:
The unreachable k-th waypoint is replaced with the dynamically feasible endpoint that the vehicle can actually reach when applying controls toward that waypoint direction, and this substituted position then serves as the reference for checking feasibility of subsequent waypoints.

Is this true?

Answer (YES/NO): NO